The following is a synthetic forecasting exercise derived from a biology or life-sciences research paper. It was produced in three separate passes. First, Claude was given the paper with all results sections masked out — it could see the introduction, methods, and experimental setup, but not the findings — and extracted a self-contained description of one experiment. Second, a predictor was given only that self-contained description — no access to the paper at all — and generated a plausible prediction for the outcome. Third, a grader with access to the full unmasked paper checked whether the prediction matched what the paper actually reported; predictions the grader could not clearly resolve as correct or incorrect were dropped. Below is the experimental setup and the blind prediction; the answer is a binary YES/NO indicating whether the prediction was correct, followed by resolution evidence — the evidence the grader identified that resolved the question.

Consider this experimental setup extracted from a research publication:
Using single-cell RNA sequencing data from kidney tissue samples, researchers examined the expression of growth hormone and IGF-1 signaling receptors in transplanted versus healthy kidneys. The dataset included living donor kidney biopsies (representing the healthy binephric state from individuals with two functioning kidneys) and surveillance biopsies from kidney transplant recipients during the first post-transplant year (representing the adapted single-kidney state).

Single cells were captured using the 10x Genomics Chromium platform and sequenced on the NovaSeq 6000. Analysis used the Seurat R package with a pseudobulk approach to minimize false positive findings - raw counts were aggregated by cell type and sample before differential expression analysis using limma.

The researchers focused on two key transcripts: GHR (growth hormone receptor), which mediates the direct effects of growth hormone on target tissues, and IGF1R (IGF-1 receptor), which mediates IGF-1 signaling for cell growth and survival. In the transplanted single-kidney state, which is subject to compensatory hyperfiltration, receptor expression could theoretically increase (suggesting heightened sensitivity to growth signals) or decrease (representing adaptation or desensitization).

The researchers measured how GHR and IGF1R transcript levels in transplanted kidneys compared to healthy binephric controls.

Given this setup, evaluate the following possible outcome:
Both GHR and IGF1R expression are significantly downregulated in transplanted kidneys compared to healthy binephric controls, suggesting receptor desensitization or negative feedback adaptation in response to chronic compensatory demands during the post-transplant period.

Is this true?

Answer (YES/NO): YES